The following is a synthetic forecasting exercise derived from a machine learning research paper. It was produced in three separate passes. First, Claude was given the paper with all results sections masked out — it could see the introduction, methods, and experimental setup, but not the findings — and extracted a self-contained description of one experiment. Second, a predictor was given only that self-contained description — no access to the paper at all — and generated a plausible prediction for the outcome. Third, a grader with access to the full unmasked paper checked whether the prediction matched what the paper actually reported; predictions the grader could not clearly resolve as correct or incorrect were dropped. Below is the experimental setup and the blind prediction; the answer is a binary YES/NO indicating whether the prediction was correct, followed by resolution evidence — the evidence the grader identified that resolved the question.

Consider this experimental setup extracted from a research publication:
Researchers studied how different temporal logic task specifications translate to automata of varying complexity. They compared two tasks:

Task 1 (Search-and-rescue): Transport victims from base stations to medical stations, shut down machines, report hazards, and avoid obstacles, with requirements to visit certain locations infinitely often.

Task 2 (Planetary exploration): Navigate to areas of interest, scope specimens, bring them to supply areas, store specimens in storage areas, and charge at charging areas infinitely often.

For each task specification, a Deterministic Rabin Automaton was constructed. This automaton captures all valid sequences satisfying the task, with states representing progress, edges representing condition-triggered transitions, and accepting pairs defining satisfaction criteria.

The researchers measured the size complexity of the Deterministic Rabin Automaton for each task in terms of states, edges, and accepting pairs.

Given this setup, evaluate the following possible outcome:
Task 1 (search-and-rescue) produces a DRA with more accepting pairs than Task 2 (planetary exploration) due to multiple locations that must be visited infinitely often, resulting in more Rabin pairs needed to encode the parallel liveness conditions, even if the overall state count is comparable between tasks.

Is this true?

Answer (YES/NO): NO